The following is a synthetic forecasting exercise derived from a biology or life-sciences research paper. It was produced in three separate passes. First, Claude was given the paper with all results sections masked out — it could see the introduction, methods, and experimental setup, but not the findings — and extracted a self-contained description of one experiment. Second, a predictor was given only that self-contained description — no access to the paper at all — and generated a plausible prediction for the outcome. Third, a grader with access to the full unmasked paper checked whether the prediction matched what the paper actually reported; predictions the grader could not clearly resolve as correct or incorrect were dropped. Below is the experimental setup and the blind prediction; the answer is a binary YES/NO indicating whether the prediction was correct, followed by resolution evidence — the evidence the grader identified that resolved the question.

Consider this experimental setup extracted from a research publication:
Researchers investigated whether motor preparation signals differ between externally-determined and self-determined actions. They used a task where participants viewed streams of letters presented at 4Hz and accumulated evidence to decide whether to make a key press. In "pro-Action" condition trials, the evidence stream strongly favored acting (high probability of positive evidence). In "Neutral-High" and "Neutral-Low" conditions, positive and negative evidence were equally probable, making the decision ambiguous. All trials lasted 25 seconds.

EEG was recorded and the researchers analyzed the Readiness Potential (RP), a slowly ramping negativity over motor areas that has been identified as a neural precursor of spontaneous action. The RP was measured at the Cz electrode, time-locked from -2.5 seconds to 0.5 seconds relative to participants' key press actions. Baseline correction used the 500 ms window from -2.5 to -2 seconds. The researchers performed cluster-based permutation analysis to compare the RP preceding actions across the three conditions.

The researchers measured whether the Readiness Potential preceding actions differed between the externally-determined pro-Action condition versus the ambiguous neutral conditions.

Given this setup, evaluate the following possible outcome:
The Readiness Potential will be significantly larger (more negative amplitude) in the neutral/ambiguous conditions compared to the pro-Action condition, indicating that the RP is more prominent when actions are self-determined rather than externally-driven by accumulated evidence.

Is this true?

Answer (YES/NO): NO